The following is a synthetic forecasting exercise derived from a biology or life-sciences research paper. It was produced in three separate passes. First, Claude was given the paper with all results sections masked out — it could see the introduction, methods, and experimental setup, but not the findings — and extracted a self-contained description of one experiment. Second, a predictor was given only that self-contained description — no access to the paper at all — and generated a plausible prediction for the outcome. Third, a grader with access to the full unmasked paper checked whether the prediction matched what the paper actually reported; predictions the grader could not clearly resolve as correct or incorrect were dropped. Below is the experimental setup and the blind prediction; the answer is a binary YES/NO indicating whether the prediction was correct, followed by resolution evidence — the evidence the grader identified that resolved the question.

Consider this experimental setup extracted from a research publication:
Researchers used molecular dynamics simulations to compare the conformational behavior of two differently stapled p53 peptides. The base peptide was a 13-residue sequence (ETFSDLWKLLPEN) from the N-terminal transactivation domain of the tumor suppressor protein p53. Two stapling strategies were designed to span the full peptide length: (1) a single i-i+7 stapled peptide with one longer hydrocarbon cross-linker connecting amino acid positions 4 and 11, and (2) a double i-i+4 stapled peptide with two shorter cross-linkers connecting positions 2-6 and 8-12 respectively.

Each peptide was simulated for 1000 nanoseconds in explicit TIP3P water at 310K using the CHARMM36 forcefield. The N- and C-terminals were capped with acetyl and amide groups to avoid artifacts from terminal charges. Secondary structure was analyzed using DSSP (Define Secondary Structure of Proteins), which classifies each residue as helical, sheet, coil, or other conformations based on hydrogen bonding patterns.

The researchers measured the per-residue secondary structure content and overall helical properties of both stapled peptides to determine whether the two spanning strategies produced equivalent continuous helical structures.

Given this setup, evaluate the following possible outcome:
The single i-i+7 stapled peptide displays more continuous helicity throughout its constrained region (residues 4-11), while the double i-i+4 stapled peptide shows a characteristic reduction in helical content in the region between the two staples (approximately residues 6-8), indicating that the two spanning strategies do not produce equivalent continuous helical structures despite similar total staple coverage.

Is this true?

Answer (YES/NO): NO